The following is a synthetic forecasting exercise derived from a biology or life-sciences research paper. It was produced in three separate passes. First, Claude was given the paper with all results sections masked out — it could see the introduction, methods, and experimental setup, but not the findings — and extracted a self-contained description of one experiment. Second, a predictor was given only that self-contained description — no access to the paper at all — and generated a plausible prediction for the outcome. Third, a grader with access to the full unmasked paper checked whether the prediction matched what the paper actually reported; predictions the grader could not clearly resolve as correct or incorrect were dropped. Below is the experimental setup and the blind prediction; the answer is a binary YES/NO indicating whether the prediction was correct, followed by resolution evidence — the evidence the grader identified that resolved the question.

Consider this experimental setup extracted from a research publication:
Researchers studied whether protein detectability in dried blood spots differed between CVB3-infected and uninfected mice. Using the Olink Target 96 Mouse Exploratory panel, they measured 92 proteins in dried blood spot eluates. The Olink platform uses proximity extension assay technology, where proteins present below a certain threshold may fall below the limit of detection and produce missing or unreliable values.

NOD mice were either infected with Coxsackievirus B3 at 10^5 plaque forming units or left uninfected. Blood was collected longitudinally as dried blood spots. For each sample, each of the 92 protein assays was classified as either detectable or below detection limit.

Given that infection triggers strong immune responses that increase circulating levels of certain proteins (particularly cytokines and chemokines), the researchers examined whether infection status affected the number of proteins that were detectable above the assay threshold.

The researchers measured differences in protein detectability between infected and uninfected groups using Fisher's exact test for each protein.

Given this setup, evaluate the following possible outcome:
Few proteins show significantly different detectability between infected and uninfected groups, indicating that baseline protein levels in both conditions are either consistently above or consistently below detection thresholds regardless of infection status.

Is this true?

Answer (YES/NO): YES